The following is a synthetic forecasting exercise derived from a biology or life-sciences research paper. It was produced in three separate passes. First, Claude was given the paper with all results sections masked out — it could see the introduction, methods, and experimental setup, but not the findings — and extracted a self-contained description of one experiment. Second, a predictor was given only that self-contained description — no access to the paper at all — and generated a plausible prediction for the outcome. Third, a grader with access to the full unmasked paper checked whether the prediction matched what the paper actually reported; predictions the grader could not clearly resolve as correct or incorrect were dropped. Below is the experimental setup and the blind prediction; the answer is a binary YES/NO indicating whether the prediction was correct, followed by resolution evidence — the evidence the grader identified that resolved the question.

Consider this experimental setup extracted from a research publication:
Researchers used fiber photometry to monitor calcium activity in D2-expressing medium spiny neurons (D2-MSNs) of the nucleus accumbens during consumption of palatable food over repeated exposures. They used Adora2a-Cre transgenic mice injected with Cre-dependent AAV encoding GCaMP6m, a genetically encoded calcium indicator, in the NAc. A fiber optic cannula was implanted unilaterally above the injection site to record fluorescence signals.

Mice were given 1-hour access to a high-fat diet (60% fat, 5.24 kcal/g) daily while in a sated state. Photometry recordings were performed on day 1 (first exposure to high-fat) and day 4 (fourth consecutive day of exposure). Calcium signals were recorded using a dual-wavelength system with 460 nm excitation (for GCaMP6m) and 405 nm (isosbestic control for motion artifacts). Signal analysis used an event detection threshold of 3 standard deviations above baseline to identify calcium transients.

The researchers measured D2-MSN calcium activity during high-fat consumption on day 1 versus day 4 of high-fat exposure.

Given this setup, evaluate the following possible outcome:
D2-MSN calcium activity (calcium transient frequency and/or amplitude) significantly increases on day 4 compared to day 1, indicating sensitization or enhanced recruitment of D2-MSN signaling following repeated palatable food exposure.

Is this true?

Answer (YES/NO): YES